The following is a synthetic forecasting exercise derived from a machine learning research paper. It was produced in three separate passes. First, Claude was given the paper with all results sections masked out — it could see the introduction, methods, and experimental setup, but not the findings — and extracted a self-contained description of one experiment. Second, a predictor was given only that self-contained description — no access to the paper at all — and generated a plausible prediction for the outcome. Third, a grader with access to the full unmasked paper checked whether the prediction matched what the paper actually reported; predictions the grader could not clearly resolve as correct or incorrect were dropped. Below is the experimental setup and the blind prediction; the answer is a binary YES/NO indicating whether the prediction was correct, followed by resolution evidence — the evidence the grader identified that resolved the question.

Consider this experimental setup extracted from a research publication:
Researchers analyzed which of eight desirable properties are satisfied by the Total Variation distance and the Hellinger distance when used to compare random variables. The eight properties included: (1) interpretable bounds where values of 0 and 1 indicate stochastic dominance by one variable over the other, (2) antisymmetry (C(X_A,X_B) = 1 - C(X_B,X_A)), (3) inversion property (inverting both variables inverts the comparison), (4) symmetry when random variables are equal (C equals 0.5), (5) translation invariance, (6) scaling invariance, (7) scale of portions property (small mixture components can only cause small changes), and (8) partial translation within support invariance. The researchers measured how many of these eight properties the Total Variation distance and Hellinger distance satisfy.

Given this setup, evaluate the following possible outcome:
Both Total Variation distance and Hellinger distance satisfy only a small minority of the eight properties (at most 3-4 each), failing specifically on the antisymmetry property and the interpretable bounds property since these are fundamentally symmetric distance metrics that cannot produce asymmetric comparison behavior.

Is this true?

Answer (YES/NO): NO